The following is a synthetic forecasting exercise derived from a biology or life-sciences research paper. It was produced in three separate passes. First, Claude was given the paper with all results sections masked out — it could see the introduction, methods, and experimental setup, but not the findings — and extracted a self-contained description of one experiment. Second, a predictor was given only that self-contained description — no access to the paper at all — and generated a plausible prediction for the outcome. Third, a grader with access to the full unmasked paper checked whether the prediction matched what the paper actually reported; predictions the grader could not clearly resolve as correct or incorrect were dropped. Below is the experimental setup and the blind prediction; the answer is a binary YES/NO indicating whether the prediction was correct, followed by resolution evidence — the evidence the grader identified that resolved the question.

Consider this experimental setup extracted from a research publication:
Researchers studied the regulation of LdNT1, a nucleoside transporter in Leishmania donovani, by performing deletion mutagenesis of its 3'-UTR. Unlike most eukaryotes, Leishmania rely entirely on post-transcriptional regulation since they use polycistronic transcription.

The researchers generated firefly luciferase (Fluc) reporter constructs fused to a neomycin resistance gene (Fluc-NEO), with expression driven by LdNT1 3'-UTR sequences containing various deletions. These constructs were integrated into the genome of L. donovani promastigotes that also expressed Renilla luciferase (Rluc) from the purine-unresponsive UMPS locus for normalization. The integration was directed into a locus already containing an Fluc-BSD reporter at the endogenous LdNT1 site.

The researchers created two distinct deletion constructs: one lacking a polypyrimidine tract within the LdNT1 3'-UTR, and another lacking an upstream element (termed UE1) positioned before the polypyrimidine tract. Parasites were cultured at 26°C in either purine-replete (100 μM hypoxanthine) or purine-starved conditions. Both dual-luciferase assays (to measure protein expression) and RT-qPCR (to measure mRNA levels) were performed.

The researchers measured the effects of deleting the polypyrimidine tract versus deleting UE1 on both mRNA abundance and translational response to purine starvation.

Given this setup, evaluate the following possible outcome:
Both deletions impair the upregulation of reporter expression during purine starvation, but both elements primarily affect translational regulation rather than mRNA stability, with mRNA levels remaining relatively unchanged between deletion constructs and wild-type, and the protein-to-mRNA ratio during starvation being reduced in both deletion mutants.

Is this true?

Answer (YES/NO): NO